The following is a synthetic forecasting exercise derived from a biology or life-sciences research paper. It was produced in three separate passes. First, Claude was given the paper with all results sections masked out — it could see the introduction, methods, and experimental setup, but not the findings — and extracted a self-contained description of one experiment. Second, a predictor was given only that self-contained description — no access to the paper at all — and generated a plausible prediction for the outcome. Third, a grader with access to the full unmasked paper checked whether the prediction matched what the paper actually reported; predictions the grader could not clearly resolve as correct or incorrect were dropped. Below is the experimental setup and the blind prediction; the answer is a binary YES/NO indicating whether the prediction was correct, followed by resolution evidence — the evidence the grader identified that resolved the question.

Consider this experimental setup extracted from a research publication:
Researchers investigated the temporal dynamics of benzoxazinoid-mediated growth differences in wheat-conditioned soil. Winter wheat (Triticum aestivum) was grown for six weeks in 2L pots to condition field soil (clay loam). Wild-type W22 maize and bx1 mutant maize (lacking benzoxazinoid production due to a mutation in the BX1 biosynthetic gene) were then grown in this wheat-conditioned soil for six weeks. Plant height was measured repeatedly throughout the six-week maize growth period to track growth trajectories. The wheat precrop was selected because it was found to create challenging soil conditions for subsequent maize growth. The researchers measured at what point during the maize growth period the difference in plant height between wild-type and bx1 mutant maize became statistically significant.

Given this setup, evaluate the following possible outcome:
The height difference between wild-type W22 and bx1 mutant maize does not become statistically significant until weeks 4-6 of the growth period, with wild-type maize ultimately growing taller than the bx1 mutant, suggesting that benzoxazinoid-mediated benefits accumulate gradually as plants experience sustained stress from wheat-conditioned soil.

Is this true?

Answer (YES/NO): NO